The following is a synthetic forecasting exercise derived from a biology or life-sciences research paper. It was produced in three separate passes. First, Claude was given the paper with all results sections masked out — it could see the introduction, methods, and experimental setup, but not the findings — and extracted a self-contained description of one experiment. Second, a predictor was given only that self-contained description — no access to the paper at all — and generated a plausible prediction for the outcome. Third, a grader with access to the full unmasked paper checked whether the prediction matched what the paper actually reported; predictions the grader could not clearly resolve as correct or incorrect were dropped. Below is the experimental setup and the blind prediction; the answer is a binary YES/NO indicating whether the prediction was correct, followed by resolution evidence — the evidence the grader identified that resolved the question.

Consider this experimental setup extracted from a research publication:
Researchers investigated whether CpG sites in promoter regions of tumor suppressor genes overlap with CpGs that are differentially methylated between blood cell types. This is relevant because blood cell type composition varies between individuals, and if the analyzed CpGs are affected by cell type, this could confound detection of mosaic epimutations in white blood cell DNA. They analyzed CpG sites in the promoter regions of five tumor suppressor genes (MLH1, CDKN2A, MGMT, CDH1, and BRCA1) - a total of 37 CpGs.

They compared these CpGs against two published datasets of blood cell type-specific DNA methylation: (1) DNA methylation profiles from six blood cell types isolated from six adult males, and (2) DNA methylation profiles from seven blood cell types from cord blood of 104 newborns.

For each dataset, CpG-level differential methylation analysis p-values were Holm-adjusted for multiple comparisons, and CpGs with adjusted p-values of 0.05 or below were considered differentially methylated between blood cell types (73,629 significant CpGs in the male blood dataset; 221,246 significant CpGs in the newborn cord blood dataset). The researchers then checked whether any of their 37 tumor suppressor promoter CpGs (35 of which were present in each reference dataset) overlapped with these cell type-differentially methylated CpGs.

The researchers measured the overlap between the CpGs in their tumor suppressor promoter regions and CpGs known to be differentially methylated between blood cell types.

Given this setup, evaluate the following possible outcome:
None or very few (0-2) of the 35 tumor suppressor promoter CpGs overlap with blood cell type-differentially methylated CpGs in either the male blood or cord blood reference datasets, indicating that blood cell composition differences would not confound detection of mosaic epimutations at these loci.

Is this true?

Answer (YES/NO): YES